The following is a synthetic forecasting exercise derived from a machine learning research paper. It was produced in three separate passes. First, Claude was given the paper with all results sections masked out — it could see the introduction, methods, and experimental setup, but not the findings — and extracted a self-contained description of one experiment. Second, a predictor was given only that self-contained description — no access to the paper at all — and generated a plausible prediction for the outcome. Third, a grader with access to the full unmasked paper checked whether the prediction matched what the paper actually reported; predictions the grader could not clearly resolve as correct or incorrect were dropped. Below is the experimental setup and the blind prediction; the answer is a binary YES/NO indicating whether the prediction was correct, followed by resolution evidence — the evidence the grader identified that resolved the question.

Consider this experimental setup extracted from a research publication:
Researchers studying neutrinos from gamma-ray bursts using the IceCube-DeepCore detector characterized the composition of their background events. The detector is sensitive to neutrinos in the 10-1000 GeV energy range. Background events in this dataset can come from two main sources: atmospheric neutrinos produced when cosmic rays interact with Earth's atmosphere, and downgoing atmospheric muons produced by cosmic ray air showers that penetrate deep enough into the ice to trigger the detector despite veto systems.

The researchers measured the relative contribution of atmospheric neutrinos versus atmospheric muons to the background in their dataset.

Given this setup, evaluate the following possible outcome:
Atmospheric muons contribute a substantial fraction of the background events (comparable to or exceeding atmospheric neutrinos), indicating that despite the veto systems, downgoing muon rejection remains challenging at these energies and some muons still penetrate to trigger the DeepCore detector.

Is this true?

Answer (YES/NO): NO